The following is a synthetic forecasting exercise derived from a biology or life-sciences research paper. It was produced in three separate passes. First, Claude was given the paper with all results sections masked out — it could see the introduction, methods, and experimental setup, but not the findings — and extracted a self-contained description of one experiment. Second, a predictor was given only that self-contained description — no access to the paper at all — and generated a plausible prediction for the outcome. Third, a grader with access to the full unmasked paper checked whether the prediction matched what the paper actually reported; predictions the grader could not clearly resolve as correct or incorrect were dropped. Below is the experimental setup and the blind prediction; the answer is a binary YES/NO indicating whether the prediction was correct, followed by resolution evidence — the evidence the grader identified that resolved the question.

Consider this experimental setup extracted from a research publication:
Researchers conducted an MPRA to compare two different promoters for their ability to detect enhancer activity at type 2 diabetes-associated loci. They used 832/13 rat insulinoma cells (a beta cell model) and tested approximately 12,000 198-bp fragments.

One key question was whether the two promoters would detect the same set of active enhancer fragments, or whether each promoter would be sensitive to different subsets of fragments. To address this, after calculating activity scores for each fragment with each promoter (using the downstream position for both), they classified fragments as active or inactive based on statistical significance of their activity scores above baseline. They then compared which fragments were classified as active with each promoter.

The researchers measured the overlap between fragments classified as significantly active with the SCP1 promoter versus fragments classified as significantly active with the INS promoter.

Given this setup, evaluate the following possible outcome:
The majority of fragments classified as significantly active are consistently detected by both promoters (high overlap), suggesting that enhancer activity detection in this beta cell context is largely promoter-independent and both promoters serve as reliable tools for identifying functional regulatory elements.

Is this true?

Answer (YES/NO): NO